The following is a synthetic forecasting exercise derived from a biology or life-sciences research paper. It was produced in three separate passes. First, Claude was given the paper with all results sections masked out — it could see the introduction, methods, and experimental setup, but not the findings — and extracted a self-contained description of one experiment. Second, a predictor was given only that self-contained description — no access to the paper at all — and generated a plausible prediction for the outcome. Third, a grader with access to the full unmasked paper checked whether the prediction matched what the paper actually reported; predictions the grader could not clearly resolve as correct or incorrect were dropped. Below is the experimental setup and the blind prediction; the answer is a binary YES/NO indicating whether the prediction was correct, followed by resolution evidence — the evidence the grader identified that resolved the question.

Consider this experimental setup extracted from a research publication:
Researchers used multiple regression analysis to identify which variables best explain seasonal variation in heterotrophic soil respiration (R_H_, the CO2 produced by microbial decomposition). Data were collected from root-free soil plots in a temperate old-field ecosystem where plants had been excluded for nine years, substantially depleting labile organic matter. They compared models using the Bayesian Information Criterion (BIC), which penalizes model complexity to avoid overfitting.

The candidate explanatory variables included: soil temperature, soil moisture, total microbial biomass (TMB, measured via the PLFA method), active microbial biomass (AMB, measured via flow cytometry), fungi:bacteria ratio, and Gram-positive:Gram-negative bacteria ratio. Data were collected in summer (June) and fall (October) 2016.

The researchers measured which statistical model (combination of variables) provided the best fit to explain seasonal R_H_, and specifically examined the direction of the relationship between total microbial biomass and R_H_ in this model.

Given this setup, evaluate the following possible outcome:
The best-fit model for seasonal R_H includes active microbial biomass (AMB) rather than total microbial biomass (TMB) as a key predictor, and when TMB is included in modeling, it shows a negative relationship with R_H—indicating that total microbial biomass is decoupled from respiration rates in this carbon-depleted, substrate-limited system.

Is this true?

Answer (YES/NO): NO